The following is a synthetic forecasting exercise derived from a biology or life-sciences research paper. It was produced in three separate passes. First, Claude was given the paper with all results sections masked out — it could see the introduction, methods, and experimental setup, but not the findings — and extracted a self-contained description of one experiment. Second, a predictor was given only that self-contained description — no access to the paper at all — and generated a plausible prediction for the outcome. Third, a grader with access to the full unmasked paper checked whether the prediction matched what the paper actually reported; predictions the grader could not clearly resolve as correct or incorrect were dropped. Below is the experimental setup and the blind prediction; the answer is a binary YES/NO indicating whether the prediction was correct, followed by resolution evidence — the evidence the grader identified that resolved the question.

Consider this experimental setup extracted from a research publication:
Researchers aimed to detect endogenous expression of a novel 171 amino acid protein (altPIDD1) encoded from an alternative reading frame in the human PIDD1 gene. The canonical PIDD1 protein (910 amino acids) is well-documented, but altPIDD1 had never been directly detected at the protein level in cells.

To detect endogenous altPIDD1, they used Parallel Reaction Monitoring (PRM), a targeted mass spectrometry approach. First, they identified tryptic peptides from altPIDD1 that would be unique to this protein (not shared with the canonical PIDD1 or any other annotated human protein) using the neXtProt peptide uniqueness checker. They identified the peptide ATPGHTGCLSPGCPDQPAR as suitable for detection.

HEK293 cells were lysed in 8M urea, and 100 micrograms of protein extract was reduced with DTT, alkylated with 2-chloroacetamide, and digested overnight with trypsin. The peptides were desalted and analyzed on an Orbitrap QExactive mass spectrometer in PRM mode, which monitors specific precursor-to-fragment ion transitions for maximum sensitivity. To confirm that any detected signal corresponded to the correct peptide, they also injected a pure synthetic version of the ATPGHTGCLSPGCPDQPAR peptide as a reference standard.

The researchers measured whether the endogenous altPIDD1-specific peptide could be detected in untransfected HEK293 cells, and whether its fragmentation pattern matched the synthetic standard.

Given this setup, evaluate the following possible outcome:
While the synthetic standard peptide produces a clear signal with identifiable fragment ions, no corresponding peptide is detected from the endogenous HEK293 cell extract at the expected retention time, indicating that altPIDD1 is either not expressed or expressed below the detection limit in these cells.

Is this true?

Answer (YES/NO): NO